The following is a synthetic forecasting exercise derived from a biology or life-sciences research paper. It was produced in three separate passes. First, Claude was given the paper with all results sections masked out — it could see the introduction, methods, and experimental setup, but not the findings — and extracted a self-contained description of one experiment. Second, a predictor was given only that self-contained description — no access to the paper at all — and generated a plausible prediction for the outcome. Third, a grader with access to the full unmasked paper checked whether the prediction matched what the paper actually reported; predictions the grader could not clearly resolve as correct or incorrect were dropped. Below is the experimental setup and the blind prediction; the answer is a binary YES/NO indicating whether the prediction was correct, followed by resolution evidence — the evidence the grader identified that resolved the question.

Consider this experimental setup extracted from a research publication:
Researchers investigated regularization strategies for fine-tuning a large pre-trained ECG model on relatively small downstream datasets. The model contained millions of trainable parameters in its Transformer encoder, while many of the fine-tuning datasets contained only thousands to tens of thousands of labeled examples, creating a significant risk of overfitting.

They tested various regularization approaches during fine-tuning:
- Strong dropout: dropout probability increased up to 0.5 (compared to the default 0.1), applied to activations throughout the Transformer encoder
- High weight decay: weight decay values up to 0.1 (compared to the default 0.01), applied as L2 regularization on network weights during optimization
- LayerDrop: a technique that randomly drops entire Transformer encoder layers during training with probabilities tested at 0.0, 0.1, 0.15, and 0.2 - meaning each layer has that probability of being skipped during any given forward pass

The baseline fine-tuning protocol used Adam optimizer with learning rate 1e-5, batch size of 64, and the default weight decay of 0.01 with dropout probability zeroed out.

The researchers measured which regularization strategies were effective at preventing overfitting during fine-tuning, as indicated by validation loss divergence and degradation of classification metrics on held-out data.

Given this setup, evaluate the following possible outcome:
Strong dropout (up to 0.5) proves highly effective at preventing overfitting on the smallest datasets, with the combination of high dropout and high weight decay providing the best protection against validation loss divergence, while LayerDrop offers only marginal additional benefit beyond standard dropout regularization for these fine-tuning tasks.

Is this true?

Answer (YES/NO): NO